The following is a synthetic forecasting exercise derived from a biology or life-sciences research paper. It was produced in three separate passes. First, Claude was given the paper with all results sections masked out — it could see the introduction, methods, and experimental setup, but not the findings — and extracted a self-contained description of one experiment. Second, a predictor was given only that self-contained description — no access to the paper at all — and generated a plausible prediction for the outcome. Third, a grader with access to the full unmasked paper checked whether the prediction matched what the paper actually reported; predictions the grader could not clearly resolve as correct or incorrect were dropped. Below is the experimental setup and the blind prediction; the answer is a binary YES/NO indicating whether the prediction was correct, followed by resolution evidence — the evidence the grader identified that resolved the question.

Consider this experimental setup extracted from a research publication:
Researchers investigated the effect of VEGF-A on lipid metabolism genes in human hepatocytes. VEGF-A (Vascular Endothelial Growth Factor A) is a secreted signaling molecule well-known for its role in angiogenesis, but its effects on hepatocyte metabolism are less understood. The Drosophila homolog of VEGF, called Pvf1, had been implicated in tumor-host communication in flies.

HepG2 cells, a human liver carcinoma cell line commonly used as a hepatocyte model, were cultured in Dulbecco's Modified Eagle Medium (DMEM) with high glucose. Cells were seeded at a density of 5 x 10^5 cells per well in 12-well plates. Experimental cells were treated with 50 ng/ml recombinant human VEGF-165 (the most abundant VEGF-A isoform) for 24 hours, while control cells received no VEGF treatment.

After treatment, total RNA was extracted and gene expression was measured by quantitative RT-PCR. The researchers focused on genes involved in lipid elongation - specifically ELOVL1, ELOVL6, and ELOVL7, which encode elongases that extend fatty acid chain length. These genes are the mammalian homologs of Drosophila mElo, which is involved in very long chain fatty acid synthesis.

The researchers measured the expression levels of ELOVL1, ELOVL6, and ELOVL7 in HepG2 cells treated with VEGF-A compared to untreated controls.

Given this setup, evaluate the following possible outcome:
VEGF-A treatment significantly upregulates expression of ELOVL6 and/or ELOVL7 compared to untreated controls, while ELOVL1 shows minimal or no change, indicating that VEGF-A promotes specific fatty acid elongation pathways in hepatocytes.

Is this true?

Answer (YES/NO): NO